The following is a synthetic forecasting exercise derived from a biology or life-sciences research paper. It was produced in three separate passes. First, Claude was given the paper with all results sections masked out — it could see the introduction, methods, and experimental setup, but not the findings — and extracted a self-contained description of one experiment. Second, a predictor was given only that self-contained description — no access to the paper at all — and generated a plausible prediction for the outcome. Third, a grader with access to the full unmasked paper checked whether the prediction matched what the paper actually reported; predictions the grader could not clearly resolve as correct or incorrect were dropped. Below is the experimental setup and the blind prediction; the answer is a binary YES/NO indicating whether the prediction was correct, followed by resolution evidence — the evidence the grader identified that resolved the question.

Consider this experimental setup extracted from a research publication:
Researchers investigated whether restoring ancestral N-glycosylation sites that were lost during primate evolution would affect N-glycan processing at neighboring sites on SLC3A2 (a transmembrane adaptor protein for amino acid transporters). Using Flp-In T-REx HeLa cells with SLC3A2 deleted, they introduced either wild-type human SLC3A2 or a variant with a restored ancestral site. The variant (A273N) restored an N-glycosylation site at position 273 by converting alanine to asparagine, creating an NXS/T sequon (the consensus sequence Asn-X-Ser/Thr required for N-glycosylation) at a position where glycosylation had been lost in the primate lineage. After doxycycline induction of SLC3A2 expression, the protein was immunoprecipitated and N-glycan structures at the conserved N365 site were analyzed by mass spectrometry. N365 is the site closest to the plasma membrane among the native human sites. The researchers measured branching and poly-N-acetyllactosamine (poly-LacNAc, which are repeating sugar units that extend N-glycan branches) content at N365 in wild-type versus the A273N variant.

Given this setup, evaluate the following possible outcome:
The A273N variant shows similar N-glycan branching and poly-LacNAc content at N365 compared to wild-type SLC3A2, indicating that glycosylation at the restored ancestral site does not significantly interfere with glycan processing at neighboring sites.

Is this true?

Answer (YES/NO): NO